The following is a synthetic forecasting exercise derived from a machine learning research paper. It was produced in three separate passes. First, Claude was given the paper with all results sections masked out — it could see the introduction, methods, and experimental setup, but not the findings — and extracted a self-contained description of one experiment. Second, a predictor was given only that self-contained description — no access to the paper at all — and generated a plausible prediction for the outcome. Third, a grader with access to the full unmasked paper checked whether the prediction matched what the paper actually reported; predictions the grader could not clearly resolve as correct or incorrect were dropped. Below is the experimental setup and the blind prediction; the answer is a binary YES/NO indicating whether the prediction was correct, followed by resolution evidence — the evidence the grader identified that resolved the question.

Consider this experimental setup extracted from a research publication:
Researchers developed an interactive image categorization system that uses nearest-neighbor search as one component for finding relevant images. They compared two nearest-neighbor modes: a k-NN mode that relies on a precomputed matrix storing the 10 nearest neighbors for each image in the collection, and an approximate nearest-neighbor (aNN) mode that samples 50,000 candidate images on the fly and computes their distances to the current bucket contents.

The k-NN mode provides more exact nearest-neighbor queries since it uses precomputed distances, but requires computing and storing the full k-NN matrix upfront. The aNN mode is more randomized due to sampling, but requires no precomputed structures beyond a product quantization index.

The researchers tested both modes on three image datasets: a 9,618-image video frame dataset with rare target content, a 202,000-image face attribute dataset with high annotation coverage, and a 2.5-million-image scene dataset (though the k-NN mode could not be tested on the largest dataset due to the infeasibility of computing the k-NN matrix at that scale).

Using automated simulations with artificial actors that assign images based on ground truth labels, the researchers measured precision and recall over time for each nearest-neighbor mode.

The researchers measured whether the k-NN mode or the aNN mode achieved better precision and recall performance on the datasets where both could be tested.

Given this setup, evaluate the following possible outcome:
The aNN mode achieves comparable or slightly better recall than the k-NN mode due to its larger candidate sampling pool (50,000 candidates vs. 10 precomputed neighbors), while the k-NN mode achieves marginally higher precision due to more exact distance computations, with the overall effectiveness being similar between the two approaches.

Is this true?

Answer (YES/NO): NO